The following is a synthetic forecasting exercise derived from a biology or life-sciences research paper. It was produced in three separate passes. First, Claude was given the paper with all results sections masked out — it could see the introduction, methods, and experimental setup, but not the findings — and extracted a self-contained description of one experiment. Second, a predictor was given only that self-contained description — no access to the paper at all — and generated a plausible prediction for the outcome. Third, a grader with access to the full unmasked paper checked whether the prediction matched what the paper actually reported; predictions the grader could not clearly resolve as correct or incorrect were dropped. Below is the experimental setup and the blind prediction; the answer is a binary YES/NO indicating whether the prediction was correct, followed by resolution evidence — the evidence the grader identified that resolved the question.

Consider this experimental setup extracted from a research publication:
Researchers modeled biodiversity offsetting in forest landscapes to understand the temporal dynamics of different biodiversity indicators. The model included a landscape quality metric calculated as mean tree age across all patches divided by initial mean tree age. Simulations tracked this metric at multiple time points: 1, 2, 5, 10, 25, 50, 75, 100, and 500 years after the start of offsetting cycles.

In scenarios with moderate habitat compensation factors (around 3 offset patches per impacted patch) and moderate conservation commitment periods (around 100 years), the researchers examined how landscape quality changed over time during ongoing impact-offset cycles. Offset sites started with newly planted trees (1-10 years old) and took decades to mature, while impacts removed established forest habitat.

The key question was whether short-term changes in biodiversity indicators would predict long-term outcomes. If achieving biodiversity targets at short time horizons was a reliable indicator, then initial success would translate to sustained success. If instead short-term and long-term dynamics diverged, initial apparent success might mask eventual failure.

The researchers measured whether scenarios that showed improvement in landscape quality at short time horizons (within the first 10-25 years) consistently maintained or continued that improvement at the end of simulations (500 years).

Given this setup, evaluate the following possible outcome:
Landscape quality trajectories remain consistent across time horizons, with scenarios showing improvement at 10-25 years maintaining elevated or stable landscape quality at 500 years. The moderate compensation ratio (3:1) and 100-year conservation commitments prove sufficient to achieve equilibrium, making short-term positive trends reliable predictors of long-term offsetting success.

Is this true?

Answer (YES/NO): NO